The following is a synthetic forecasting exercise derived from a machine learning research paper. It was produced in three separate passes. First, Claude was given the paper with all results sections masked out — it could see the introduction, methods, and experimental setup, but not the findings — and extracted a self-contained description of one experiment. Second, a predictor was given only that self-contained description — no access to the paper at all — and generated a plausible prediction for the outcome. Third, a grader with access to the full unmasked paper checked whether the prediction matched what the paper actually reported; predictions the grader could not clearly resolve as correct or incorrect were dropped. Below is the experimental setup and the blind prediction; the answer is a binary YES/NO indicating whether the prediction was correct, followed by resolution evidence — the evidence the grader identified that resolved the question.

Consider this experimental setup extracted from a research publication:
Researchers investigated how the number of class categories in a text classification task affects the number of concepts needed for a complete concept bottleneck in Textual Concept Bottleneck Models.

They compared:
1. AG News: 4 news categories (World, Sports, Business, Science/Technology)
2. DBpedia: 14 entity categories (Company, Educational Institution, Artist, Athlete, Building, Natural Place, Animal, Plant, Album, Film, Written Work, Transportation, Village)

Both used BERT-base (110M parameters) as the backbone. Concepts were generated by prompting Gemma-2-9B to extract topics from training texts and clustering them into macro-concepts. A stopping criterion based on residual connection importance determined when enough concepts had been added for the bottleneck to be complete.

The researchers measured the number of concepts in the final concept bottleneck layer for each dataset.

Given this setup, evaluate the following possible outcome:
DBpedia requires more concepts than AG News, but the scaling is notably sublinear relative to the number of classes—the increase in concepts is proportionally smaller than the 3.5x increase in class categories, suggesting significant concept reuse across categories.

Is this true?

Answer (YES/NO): NO